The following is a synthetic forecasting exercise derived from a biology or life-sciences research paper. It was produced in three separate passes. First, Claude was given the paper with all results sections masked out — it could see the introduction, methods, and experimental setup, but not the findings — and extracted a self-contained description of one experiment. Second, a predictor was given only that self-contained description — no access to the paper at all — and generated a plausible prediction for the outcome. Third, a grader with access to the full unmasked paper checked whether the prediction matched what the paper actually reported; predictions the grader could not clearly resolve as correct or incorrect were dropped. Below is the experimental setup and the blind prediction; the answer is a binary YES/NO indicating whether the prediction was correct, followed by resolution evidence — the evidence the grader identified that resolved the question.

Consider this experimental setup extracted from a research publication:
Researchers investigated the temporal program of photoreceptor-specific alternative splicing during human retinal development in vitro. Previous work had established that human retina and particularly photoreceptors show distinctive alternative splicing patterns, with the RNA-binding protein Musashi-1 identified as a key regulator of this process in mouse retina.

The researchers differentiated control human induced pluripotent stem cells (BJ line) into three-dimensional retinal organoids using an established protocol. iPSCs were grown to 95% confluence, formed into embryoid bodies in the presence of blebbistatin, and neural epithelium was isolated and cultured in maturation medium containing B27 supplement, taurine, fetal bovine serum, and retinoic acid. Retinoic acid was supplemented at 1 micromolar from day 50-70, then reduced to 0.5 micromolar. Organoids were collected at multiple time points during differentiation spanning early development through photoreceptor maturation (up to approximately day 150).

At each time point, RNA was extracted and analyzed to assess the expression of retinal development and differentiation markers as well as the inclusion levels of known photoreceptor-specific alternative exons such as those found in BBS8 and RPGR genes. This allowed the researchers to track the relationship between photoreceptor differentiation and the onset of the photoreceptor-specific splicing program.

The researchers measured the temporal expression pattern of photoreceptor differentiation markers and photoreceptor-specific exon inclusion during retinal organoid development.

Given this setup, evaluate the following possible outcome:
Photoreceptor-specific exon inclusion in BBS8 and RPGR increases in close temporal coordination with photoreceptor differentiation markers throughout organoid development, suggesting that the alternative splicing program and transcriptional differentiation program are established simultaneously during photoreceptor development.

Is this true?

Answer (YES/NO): YES